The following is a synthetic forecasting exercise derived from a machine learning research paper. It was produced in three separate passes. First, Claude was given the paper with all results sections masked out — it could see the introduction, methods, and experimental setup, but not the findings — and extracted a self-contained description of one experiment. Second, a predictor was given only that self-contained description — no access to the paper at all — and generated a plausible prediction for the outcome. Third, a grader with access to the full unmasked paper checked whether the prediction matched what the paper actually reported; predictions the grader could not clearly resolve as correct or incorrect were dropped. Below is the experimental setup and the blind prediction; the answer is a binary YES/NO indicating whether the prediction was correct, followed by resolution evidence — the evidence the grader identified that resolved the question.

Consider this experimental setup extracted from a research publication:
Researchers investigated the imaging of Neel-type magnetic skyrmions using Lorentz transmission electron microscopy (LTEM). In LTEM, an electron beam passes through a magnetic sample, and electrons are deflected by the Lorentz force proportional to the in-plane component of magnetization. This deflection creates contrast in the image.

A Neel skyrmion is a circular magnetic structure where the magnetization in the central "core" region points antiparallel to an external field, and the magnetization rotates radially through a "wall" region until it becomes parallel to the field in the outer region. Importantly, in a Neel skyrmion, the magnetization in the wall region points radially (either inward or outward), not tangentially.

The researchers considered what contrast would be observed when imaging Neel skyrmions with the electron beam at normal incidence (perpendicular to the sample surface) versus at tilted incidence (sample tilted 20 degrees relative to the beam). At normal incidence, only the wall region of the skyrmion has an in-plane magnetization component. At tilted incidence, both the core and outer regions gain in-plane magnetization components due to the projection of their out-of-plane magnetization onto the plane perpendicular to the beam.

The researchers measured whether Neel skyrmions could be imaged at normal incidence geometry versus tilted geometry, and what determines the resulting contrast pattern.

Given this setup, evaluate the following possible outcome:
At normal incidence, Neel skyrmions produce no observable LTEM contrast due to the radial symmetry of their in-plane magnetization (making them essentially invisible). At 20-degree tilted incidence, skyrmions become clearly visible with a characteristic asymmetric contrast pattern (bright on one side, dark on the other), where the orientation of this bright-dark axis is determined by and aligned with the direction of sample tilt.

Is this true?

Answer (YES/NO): YES